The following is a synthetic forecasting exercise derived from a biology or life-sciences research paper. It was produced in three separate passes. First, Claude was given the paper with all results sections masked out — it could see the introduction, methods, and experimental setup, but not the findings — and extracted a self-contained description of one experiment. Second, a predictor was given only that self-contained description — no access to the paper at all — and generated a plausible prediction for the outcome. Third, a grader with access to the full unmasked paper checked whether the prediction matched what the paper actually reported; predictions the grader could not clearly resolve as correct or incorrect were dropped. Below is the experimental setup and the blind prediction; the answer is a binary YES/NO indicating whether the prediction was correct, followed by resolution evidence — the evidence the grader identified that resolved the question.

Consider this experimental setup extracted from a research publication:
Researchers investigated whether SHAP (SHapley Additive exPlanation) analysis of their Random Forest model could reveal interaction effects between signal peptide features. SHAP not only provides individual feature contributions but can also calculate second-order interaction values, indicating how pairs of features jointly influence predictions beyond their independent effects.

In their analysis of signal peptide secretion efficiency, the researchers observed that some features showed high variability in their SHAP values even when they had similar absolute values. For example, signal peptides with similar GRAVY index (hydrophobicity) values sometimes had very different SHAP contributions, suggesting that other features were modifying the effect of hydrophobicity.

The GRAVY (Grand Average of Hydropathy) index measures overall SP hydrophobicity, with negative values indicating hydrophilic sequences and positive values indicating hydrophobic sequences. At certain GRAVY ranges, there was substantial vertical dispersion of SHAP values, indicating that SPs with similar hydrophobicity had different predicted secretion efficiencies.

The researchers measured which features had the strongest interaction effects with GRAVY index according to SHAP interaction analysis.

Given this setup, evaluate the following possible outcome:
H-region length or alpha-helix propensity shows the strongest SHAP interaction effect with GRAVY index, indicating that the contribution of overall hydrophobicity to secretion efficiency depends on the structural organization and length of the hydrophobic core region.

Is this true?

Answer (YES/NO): NO